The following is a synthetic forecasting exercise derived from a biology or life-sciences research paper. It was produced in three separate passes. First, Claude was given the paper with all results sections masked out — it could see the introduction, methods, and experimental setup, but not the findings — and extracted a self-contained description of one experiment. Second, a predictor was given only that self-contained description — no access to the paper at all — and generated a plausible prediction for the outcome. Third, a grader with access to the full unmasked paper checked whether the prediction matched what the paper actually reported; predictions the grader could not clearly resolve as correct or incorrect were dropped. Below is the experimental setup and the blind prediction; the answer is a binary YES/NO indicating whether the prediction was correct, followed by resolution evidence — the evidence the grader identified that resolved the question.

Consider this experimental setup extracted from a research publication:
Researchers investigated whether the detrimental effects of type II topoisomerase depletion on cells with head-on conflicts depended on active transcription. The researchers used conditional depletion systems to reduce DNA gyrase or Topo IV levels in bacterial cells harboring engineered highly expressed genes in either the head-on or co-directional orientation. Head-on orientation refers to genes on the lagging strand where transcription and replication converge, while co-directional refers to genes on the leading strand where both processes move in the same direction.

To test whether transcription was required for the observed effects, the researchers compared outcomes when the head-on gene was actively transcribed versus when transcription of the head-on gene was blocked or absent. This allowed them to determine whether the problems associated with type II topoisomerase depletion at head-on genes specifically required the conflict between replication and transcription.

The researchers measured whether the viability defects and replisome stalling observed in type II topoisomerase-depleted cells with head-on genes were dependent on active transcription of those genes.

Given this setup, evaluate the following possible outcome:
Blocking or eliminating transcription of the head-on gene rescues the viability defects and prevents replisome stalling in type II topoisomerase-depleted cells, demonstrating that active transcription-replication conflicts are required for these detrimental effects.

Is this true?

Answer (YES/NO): YES